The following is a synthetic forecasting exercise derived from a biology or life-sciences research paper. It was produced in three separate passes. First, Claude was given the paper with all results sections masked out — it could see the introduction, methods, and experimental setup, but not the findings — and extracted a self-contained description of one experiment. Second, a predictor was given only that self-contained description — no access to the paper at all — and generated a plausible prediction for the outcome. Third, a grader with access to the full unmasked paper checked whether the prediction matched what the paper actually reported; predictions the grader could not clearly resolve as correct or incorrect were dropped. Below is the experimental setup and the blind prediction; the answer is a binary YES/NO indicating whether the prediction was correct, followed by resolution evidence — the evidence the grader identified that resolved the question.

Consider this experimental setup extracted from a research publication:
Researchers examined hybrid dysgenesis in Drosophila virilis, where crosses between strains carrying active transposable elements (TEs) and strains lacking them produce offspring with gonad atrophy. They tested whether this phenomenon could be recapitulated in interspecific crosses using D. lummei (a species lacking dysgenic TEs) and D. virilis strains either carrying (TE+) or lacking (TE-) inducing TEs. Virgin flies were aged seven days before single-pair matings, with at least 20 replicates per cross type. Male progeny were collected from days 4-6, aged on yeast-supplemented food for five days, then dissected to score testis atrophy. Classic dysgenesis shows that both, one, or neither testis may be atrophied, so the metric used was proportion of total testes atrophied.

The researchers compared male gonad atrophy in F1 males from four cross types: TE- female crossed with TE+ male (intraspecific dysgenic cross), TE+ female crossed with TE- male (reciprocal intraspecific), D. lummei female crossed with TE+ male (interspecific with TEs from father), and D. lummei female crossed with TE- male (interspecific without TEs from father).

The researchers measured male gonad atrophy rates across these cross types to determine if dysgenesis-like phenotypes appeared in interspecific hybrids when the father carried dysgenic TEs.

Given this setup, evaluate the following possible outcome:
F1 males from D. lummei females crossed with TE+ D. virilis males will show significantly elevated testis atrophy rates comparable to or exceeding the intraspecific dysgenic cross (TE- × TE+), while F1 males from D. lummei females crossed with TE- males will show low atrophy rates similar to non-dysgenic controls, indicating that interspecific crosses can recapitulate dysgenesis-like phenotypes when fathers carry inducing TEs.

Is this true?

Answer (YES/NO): NO